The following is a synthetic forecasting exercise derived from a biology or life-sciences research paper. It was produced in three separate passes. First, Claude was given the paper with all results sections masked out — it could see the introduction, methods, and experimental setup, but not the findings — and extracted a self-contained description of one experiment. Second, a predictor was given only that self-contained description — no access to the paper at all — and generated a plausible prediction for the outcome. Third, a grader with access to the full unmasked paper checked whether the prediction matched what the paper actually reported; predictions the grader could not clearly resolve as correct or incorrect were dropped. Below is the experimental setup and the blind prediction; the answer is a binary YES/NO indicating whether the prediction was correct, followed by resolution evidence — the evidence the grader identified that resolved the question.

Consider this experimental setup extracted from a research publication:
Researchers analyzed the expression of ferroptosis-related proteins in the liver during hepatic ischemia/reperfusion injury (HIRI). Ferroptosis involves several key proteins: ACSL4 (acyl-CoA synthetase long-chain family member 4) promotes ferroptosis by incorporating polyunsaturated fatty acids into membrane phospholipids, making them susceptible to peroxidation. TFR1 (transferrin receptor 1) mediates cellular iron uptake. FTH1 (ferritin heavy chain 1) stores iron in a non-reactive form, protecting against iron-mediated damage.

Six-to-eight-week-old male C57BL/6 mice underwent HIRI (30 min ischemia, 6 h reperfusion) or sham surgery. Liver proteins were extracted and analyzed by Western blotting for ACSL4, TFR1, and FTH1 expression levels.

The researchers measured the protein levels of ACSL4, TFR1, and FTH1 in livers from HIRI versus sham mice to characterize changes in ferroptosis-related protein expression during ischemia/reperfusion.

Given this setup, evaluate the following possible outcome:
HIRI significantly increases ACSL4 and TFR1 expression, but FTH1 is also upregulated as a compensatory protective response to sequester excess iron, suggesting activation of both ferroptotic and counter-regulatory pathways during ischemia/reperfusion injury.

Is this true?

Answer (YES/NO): NO